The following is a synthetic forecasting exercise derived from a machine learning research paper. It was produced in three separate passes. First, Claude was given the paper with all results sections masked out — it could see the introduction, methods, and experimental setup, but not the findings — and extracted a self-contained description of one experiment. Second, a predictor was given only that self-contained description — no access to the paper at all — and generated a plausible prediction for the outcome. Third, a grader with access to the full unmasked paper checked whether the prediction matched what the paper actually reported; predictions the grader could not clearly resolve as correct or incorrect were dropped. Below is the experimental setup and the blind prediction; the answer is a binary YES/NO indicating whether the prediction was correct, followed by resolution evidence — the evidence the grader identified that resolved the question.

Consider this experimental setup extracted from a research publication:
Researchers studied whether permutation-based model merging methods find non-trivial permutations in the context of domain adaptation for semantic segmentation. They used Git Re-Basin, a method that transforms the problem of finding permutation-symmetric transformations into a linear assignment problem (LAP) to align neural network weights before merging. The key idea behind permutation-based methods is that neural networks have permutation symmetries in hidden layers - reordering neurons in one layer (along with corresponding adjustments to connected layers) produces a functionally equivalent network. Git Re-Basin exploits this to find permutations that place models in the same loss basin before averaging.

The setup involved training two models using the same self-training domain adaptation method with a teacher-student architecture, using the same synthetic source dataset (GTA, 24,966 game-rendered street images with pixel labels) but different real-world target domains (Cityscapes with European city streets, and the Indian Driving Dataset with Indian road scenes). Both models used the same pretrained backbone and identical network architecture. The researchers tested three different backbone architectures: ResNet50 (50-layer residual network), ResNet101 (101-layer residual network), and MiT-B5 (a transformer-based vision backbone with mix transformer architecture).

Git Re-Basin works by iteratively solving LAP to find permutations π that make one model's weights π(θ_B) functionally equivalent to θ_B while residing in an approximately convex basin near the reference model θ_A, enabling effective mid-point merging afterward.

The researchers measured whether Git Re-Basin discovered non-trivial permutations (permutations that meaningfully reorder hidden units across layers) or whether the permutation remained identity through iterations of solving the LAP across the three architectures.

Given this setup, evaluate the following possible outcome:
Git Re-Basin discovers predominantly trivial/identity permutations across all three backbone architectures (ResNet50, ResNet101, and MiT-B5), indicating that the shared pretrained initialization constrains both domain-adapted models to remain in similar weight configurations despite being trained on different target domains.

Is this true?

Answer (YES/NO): YES